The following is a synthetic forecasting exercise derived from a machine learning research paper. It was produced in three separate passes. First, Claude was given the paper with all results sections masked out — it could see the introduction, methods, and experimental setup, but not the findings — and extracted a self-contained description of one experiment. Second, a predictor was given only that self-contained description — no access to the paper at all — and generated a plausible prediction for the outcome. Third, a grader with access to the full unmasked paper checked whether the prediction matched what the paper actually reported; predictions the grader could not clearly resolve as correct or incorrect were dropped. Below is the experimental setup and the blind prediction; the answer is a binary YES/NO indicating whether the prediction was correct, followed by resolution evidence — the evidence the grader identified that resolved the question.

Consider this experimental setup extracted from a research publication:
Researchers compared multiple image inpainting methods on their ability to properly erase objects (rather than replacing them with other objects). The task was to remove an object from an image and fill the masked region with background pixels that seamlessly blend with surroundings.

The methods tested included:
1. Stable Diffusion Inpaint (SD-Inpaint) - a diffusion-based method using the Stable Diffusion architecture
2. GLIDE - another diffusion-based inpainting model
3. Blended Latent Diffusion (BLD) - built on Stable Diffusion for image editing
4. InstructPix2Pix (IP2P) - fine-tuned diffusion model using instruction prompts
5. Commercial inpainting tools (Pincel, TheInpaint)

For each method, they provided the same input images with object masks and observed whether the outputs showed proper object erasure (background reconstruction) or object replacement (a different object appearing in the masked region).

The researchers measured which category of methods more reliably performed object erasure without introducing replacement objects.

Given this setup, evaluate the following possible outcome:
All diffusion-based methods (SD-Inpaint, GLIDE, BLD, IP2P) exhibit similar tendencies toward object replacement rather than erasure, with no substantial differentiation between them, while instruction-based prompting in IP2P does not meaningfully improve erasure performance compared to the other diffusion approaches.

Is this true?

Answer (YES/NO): NO